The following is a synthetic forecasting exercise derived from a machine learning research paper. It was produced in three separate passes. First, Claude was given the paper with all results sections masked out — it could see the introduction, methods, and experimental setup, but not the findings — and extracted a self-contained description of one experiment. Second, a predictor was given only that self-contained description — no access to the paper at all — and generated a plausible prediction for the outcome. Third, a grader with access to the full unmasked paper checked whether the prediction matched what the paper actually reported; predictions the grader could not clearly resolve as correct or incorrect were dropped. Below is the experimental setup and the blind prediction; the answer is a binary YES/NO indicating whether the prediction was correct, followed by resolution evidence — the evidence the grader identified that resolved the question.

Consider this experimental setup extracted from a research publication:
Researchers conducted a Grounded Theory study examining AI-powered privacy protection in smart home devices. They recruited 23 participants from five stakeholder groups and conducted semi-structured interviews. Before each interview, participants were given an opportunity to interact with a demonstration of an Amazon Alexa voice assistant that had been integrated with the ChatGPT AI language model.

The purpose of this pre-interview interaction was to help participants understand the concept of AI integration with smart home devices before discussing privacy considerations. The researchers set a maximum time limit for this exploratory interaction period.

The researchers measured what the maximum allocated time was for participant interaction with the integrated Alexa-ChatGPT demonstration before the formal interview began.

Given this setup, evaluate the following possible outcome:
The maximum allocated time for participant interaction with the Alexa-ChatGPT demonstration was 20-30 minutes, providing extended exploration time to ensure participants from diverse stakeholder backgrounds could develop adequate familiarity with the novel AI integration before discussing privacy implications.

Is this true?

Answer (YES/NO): YES